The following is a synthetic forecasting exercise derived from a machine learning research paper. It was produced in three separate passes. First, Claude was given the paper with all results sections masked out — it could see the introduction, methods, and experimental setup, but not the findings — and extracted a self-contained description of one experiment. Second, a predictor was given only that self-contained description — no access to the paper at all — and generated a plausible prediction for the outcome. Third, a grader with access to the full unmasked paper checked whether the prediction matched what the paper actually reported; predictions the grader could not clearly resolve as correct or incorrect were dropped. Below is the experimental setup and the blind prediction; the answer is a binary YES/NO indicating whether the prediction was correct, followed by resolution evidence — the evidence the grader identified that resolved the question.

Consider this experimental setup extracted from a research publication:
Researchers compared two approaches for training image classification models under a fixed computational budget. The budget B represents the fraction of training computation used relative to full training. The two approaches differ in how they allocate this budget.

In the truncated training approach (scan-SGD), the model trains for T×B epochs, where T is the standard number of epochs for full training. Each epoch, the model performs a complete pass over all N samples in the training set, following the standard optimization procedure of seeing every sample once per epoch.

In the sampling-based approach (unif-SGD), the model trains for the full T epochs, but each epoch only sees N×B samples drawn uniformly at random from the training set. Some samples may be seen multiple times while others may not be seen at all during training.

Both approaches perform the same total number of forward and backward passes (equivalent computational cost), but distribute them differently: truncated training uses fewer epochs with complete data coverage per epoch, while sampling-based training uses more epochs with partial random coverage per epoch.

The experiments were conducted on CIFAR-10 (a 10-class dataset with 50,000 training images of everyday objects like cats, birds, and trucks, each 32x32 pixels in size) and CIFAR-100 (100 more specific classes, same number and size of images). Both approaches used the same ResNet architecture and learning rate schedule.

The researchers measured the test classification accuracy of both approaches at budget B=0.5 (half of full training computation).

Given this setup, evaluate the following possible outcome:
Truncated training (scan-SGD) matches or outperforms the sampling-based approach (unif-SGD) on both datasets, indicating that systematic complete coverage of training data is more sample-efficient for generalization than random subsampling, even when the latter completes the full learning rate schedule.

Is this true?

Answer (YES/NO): YES